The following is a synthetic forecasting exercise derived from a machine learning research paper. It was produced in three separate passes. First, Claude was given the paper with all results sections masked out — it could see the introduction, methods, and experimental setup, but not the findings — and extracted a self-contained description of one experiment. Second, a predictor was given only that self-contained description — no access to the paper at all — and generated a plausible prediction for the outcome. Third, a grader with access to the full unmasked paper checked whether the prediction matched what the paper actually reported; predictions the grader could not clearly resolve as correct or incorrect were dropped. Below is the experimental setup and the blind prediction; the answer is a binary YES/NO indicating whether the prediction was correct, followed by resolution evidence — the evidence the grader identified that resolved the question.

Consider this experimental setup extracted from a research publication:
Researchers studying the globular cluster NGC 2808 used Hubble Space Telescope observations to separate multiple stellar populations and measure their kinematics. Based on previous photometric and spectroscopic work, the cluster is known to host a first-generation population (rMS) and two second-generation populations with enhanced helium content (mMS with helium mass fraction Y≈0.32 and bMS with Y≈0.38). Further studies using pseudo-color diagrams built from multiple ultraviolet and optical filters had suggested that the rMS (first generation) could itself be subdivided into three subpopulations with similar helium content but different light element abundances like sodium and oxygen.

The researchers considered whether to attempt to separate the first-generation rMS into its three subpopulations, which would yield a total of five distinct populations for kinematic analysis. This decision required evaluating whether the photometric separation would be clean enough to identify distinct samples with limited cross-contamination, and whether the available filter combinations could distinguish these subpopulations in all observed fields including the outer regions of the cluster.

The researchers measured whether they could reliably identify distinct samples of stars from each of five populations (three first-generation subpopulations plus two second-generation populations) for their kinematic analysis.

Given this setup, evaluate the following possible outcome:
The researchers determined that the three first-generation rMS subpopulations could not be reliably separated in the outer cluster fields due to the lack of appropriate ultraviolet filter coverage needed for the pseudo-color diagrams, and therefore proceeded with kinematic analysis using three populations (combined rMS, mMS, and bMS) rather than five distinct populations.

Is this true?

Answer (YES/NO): NO